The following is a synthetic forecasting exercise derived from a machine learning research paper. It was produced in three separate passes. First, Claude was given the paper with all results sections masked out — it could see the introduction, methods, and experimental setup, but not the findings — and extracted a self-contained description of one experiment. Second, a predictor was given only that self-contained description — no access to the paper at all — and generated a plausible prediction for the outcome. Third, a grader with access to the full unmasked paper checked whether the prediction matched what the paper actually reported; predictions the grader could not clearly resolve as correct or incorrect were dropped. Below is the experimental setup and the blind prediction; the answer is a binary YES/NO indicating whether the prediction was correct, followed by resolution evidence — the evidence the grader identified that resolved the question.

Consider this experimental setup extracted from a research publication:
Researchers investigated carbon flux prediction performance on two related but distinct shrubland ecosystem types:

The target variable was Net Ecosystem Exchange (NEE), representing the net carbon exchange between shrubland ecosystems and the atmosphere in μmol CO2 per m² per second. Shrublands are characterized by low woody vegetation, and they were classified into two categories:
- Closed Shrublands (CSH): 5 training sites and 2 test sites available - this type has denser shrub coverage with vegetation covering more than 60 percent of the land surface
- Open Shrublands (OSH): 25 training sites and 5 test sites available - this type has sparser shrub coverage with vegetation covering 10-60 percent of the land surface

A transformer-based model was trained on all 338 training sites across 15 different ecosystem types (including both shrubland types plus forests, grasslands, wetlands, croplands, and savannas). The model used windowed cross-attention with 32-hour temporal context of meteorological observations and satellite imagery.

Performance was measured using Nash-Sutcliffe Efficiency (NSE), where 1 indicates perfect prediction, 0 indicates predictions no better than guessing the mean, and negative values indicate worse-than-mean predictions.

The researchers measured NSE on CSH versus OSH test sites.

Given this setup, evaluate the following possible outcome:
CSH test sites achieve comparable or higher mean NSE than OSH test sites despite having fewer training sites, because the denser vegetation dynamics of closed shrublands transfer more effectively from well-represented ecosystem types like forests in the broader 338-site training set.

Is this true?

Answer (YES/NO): NO